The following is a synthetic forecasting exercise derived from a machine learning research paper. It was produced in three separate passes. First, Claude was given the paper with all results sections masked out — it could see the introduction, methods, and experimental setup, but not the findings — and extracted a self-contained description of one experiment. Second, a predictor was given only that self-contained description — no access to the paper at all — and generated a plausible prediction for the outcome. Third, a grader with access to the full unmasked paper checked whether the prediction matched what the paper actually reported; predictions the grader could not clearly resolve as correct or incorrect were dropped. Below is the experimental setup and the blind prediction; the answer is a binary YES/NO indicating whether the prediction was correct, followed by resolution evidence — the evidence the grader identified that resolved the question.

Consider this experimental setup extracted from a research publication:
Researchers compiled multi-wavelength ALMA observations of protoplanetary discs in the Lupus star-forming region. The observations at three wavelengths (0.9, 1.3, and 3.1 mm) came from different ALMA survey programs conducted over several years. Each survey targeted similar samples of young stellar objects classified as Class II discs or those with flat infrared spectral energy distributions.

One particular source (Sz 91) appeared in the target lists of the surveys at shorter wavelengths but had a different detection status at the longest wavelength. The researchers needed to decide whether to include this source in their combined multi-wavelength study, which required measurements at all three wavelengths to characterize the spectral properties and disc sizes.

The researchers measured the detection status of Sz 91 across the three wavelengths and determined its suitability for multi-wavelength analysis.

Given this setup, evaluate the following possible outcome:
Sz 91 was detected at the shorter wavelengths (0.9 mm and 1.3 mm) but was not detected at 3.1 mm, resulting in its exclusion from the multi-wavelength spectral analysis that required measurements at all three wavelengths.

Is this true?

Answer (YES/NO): YES